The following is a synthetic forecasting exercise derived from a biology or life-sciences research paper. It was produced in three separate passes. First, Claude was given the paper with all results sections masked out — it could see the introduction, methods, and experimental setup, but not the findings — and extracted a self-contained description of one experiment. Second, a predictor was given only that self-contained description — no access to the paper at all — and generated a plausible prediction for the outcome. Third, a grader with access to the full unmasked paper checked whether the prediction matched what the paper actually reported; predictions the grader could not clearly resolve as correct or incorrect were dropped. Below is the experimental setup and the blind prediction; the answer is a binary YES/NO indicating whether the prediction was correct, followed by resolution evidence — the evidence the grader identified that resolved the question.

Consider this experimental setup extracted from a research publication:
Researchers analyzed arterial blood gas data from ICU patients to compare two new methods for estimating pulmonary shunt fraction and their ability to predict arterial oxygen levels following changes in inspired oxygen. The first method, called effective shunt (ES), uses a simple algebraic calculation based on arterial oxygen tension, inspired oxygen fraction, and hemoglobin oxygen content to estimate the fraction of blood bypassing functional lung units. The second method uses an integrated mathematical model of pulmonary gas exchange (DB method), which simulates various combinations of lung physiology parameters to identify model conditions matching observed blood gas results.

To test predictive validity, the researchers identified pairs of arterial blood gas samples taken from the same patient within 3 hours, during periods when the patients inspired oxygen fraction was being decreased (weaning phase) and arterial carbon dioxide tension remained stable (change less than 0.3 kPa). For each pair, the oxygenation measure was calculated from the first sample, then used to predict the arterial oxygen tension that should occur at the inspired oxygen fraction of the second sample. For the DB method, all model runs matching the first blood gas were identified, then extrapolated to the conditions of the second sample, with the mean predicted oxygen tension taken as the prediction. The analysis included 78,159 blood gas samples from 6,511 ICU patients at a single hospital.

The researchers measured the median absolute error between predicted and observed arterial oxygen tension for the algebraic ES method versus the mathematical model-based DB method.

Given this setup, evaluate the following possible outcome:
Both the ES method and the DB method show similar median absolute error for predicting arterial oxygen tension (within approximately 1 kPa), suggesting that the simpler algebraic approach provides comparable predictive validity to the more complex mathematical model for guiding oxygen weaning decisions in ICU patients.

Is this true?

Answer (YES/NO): NO